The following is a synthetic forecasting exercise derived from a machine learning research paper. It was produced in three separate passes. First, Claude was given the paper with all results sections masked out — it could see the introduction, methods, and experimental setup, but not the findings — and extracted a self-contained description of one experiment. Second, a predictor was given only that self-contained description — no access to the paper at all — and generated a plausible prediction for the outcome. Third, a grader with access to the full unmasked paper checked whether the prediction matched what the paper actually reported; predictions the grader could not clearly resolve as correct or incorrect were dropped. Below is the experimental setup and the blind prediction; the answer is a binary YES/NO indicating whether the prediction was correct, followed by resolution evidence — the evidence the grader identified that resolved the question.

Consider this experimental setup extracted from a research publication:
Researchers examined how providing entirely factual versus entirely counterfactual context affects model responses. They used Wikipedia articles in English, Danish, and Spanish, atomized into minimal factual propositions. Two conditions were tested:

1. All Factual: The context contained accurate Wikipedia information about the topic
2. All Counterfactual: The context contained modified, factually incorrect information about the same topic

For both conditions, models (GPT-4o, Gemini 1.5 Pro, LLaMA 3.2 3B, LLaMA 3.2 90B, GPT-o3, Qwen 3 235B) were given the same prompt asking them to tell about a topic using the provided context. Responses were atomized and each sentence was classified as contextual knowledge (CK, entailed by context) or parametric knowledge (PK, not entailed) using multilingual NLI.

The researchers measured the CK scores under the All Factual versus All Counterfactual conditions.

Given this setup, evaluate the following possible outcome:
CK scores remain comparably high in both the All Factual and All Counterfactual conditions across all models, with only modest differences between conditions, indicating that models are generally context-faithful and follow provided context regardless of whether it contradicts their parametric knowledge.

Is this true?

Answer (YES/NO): NO